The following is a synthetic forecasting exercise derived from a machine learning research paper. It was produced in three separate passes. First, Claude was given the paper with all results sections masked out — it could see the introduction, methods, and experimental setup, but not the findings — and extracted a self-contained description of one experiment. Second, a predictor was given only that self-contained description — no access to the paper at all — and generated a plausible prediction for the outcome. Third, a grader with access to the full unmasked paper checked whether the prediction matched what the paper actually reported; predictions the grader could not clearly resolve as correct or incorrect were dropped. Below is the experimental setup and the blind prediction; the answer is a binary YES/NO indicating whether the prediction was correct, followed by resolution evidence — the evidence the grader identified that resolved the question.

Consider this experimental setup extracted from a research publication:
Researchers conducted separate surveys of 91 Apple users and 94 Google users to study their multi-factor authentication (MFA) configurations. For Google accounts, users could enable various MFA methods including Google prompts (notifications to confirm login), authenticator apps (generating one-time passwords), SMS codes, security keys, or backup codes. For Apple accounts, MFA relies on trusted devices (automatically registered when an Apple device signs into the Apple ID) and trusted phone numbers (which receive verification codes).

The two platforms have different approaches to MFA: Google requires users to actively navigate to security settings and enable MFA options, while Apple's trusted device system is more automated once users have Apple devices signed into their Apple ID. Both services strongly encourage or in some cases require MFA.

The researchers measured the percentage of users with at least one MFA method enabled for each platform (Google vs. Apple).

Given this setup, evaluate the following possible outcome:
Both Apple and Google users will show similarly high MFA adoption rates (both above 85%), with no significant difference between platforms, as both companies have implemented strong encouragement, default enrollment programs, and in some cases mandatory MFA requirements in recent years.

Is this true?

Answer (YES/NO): NO